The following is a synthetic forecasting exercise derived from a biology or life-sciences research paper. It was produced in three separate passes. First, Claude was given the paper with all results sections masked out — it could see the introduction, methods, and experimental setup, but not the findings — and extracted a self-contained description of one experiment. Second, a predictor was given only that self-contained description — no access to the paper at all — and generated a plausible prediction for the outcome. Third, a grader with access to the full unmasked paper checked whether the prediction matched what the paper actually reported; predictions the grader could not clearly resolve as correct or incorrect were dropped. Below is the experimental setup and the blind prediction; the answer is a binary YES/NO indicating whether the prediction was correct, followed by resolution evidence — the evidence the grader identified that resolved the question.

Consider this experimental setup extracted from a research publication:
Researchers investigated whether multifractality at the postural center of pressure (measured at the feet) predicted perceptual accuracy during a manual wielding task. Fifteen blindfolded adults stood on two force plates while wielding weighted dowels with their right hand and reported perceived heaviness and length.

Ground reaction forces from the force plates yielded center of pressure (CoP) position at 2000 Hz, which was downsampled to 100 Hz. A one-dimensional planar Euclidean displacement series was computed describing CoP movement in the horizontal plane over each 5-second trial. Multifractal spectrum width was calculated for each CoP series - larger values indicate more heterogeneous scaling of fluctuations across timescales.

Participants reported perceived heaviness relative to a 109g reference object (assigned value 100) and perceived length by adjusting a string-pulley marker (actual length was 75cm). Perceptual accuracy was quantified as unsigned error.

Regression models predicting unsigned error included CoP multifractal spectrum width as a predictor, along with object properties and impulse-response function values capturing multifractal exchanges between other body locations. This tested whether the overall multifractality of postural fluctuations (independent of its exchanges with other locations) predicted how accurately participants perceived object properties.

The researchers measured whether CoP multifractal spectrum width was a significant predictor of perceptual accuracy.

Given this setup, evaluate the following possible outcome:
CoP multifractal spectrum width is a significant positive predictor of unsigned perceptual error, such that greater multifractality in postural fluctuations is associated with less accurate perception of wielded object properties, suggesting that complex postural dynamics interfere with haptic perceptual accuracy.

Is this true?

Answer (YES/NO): YES